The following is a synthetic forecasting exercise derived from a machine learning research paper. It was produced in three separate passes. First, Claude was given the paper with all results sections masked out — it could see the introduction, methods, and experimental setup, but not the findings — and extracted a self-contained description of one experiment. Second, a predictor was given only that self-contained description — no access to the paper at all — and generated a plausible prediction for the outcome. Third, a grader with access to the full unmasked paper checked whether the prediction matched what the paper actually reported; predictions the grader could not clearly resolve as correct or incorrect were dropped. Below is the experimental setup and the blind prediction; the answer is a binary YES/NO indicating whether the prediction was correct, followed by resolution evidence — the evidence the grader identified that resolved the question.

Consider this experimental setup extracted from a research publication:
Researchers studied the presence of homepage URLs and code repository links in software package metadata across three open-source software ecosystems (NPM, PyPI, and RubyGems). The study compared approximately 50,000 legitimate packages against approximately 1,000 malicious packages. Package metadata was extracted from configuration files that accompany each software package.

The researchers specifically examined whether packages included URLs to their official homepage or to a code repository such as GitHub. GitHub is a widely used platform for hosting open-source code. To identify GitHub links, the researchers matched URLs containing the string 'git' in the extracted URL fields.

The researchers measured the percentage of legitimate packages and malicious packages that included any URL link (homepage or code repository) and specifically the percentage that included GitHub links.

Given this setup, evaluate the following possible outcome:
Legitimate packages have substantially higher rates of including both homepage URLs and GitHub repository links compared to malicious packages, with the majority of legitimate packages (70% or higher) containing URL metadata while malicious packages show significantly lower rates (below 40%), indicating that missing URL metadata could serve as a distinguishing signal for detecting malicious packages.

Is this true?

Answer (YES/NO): YES